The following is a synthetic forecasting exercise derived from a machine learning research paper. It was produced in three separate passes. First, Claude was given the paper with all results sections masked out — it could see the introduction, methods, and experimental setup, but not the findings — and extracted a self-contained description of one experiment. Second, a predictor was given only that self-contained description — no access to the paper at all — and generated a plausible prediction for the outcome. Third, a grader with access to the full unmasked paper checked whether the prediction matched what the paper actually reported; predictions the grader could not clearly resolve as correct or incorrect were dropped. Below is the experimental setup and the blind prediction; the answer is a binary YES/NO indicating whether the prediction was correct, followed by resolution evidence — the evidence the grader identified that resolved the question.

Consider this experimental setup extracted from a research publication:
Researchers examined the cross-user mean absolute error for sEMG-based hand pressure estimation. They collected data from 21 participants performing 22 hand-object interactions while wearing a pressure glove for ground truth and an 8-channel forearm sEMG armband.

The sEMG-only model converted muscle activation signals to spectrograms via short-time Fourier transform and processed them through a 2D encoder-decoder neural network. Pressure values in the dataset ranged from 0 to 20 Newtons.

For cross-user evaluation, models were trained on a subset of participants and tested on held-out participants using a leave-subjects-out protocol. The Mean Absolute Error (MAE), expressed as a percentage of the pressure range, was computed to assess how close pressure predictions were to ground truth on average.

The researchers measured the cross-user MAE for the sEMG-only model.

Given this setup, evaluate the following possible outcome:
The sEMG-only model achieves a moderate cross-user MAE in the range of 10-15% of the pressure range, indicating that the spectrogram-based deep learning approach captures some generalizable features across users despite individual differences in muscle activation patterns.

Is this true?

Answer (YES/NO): YES